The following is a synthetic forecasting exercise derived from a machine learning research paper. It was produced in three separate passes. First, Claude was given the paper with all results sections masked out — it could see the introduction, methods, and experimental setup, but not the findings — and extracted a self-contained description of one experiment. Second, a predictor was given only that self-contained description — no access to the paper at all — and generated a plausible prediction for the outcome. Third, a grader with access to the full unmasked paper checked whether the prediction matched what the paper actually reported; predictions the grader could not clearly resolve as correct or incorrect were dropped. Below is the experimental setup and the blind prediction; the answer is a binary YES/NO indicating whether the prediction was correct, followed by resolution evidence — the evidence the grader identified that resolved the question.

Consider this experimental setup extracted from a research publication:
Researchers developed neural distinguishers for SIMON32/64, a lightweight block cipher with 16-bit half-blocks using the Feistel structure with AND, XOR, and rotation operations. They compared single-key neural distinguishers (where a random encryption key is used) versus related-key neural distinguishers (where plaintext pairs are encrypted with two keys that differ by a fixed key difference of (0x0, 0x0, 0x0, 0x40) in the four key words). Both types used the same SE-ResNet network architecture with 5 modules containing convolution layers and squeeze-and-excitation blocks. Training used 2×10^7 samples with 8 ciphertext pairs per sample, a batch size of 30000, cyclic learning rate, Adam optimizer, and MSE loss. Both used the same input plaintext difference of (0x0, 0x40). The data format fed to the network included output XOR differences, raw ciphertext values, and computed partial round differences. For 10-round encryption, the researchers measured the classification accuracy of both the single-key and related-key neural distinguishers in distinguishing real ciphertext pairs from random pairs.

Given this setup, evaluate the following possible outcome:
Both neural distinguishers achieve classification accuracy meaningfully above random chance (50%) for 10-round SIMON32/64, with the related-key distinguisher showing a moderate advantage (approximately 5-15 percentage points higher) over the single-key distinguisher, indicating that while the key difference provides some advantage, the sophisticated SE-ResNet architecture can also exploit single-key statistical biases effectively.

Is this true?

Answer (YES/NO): NO